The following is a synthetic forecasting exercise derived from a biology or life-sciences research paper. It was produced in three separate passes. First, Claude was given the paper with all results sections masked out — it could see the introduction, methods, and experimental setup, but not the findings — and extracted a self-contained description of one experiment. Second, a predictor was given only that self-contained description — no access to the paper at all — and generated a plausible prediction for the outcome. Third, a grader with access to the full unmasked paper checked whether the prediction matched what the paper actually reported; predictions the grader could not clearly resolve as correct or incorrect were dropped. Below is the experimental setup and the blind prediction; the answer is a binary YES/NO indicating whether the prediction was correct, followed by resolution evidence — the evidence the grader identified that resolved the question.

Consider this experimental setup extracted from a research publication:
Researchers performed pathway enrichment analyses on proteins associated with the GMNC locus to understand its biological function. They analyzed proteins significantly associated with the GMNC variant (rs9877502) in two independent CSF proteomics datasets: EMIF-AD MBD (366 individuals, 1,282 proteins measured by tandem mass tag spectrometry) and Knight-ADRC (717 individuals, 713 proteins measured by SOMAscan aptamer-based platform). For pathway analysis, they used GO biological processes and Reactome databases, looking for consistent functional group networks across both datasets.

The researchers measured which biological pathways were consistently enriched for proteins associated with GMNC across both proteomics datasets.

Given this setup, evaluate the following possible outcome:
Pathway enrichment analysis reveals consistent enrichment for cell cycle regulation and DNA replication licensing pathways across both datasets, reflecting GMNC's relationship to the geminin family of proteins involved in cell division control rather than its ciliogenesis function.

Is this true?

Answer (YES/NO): NO